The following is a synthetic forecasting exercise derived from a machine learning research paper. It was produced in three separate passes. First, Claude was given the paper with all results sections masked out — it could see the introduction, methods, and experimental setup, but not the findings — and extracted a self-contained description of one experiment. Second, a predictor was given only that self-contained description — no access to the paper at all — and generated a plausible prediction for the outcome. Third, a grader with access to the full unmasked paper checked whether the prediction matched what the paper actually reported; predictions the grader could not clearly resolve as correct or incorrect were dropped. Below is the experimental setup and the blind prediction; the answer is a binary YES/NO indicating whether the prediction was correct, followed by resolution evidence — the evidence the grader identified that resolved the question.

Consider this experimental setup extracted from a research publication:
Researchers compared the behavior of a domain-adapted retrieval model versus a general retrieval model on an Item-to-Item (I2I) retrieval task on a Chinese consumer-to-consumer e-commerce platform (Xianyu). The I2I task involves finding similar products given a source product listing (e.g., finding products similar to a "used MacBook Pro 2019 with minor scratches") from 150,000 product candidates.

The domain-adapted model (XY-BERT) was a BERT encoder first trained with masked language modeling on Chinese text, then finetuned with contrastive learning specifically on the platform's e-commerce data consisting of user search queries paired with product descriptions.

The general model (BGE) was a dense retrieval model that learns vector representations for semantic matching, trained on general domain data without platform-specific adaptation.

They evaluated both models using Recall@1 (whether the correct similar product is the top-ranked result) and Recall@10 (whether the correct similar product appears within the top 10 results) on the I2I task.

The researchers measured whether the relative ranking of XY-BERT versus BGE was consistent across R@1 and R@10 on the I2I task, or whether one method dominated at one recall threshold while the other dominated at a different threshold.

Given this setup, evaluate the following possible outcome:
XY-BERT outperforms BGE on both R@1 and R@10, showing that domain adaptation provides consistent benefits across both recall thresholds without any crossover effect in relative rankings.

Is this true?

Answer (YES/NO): NO